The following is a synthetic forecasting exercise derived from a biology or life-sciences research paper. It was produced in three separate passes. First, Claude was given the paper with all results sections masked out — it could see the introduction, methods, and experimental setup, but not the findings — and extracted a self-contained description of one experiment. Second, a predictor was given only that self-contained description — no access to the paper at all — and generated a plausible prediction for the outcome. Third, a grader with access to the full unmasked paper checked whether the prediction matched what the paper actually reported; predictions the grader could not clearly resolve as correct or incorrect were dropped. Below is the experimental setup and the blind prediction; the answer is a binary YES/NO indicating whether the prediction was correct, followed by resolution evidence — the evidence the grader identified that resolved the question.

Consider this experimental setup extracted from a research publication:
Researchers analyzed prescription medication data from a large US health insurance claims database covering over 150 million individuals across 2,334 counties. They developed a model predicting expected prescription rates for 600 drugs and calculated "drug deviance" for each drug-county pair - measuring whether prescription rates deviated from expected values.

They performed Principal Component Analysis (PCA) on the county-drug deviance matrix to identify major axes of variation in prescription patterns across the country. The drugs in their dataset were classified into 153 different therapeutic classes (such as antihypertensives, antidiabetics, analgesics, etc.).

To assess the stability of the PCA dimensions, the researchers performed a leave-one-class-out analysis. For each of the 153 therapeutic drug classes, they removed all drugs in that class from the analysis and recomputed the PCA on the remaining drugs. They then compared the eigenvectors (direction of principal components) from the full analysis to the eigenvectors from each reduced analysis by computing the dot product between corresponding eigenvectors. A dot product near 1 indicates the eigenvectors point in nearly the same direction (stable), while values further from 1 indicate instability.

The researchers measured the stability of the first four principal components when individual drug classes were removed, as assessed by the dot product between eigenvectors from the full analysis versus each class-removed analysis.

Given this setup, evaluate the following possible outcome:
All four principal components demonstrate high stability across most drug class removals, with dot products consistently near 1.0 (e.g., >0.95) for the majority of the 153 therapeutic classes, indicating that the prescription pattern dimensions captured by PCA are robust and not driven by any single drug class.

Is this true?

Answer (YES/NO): YES